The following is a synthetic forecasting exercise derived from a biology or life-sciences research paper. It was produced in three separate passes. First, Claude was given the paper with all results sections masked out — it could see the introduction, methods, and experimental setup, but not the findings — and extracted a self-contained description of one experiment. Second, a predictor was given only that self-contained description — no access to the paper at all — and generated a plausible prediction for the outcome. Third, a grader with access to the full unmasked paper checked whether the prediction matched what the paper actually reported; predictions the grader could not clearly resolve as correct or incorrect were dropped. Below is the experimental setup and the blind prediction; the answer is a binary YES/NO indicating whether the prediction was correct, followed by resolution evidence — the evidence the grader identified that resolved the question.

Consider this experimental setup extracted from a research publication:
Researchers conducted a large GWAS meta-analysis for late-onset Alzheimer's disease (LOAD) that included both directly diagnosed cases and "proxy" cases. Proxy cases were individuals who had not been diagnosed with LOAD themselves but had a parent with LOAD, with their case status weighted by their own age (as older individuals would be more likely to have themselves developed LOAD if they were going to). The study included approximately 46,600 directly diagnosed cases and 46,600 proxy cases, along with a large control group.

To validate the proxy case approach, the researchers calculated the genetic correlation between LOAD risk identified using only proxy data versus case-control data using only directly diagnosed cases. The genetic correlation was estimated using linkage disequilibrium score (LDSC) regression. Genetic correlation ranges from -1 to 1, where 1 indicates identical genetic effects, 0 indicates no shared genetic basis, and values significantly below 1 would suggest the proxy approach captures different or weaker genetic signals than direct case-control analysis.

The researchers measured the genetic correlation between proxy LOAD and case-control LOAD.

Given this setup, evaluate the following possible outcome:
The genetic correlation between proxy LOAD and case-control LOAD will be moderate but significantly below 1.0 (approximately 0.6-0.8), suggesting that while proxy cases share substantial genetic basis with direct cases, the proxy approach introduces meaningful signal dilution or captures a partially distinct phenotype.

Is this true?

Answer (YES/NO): NO